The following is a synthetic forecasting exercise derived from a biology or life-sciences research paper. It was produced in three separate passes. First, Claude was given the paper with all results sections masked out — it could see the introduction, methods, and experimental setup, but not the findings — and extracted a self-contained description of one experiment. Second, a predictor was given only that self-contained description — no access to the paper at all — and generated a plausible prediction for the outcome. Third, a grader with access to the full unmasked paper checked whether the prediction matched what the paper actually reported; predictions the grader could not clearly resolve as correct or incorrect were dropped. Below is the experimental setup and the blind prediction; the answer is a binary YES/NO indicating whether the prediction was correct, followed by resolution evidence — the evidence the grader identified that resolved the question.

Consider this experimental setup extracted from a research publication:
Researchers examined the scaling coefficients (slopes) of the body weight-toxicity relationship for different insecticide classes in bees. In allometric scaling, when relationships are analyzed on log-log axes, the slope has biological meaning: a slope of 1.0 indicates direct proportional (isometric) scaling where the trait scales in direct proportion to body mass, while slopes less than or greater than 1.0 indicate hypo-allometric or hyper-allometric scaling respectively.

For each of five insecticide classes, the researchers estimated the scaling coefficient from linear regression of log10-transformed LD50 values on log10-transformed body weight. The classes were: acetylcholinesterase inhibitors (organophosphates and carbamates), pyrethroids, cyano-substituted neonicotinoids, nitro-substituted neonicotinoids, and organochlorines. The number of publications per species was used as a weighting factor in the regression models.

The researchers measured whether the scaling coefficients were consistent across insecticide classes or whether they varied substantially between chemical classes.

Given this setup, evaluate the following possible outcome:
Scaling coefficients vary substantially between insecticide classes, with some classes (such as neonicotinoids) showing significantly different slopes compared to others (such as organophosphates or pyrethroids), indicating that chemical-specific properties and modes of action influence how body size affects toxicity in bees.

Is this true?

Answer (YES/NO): NO